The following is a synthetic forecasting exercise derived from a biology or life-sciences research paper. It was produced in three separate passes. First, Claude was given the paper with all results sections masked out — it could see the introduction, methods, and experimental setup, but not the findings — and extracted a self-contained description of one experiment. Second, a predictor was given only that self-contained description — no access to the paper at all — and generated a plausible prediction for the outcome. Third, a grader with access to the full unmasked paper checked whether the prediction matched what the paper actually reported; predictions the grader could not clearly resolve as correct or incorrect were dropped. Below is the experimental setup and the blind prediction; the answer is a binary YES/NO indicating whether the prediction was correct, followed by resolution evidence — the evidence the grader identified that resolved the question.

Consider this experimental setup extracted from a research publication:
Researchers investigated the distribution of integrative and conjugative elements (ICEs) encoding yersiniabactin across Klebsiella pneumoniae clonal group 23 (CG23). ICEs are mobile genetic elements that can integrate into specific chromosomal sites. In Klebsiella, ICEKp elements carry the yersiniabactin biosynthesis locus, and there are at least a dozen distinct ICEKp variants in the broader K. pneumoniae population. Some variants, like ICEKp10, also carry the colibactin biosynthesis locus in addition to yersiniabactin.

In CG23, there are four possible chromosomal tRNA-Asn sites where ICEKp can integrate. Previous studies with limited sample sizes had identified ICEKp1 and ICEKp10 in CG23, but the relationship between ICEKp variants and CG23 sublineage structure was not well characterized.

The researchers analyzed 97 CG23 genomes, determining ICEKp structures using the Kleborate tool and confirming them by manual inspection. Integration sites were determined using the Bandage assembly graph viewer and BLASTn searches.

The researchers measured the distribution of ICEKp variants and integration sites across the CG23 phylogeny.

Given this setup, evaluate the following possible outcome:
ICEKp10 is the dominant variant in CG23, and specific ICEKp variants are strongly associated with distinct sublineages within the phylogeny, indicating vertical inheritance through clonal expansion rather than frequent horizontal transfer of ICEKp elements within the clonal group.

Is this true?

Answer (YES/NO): YES